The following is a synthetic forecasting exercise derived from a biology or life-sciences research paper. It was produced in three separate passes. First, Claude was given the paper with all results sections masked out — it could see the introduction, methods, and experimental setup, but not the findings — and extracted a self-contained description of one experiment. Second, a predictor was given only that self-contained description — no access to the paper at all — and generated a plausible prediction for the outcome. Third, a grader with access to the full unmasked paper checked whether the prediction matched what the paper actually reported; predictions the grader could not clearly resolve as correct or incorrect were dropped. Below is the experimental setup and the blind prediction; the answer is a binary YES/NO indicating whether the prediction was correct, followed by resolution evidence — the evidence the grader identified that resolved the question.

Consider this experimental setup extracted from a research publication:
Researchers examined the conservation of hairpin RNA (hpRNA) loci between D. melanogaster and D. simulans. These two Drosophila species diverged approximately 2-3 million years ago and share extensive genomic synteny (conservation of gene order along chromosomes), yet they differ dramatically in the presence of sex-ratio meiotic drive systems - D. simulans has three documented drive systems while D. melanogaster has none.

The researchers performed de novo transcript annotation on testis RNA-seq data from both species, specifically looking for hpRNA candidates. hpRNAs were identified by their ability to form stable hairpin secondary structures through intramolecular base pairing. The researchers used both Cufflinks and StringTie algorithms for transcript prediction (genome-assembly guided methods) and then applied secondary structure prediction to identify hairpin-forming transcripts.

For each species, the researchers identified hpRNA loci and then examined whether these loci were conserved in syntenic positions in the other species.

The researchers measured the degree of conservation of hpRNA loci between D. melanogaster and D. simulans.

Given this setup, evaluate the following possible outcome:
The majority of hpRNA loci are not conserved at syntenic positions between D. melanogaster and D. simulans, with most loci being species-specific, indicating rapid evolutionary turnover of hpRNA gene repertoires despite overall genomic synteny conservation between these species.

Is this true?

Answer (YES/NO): NO